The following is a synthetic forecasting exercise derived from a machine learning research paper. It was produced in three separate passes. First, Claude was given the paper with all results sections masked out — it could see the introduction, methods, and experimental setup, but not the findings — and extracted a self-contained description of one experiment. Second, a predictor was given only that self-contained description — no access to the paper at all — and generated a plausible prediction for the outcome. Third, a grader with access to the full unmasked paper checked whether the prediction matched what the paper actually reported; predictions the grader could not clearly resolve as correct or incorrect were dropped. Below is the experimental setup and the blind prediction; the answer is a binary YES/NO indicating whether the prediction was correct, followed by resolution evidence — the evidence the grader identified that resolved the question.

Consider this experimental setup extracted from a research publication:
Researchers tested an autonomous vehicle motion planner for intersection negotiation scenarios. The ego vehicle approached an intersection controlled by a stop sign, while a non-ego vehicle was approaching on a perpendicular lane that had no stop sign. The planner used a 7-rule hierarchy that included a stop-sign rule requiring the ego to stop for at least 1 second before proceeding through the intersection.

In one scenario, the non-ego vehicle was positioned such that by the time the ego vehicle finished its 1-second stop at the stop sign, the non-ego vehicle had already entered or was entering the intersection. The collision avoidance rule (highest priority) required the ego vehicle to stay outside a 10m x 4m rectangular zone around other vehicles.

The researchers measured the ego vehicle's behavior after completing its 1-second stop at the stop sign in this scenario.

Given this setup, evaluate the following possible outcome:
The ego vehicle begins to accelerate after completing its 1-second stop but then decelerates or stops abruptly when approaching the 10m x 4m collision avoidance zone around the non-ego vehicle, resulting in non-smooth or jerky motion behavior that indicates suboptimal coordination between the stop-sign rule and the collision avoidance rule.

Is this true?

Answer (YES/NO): NO